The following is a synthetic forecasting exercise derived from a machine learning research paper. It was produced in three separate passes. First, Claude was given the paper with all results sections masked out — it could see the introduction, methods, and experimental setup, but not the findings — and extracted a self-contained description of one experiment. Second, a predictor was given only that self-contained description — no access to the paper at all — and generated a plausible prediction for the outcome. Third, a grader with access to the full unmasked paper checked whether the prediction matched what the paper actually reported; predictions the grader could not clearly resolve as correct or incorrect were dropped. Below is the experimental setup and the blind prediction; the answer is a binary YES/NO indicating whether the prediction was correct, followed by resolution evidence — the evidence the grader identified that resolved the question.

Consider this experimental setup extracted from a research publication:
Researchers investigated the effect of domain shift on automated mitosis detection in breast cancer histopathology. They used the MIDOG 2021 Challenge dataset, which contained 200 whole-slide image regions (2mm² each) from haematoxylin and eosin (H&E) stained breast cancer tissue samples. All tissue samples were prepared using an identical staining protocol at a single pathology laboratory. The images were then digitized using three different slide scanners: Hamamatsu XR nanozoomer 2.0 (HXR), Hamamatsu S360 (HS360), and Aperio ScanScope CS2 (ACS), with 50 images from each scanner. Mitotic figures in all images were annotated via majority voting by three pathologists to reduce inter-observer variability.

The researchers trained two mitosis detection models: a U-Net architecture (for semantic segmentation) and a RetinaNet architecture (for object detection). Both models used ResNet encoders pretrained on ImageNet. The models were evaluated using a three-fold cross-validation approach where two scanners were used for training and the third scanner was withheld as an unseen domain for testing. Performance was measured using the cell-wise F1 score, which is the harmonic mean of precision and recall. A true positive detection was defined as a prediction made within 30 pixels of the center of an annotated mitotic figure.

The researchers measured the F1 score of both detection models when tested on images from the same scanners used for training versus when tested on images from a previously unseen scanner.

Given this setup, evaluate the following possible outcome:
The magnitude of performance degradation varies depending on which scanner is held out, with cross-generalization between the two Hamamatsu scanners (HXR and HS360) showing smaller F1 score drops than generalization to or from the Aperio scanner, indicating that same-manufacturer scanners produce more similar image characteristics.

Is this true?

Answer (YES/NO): NO